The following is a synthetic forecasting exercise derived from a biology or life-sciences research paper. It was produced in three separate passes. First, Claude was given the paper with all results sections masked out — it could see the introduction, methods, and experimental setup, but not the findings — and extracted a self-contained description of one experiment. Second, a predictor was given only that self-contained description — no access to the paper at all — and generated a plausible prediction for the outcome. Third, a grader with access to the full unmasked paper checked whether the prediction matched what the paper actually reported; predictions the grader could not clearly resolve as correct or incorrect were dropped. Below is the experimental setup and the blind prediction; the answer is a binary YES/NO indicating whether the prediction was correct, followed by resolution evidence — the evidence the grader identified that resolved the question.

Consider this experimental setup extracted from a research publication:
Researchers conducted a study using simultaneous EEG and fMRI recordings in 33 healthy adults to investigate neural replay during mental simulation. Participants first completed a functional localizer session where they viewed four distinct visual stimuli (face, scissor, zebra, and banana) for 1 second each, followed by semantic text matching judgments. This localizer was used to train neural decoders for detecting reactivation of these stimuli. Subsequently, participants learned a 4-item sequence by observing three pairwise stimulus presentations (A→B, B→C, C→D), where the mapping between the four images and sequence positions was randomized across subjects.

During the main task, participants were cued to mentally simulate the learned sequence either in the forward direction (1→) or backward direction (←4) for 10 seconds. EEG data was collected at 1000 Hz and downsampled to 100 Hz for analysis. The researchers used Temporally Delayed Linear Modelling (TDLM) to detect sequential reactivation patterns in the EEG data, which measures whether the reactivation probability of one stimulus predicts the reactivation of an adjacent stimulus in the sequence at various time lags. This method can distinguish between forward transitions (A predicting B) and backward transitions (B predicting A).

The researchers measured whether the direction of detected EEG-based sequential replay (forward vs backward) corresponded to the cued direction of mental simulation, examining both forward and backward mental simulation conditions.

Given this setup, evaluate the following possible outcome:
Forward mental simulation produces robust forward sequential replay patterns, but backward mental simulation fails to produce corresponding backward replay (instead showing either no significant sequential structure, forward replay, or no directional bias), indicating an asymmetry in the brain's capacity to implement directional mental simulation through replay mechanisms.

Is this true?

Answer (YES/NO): YES